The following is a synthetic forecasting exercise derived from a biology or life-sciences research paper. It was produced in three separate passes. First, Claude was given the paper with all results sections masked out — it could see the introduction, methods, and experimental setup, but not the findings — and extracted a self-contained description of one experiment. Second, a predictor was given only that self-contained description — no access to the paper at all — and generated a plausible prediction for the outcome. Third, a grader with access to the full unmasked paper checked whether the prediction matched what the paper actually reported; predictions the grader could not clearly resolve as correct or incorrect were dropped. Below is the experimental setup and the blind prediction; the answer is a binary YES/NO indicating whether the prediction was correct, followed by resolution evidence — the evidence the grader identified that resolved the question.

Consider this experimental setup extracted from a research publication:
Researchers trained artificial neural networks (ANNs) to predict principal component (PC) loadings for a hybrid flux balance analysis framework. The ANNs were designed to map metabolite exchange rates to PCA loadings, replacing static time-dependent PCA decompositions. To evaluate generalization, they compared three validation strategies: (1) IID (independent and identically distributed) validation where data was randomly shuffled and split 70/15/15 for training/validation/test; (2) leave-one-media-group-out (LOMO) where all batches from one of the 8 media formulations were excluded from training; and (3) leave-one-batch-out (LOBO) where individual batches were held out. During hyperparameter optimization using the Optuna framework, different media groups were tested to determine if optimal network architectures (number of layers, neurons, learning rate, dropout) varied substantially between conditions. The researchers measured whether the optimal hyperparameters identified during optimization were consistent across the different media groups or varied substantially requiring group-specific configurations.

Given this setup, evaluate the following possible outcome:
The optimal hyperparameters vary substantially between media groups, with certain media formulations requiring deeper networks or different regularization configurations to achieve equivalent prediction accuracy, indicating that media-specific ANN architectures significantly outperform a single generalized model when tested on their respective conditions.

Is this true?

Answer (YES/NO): NO